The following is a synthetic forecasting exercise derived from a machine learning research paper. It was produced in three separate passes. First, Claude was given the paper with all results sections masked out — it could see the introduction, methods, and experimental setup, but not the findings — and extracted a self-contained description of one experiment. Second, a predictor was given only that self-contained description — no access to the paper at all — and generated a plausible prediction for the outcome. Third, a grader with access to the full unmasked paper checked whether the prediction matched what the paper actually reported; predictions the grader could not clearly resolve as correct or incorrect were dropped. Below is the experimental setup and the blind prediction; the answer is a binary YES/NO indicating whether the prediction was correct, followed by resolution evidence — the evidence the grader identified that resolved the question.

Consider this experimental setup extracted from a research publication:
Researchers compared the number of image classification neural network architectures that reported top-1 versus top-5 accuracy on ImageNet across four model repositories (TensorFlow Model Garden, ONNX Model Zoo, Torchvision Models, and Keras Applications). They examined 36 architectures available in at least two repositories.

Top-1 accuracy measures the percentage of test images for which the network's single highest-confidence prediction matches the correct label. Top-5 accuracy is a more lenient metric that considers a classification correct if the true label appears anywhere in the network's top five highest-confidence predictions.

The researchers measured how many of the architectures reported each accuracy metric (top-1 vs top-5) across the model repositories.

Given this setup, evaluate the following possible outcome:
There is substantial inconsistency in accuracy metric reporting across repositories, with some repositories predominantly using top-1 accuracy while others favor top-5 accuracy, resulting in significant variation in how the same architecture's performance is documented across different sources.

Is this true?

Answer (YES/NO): NO